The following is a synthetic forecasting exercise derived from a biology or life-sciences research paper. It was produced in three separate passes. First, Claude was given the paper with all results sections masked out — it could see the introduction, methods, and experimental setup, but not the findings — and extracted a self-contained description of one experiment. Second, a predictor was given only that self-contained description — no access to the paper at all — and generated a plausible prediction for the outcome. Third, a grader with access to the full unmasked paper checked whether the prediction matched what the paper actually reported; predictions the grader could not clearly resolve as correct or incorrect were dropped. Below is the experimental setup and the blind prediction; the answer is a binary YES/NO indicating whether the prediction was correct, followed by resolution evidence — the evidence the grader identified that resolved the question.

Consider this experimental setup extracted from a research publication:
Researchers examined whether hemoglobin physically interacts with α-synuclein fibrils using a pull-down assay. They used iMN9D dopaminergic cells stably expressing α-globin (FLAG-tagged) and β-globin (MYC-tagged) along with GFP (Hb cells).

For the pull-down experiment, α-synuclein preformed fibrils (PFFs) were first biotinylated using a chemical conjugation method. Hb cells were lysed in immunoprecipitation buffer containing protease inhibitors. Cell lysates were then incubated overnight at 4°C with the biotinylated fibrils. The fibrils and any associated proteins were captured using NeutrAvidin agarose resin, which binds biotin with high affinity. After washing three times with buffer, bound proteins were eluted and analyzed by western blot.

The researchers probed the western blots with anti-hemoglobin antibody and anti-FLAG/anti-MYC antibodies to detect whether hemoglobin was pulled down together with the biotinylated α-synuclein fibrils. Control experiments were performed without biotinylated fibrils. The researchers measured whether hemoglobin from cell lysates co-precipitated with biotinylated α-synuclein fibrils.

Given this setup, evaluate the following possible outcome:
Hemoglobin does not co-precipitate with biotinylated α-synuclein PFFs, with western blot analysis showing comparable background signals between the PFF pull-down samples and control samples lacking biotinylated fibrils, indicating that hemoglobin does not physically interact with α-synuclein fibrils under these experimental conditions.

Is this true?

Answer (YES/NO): YES